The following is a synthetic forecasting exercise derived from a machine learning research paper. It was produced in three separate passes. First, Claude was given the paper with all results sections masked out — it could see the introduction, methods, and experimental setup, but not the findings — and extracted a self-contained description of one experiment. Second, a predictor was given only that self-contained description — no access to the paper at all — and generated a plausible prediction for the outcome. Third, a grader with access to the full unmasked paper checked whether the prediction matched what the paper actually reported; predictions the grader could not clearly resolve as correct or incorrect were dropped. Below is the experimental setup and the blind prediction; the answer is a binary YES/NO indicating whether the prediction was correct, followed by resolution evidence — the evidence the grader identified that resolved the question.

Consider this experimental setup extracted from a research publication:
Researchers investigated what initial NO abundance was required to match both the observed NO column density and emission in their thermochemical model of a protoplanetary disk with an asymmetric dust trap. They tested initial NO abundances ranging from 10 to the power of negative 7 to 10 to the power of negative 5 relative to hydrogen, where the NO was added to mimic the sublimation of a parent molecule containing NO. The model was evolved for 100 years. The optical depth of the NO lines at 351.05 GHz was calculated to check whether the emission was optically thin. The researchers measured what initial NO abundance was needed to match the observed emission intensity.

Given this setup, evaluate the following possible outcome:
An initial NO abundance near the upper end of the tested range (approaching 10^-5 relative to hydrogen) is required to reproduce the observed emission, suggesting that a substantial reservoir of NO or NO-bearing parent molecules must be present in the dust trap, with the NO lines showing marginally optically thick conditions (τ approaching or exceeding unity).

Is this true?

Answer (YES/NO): YES